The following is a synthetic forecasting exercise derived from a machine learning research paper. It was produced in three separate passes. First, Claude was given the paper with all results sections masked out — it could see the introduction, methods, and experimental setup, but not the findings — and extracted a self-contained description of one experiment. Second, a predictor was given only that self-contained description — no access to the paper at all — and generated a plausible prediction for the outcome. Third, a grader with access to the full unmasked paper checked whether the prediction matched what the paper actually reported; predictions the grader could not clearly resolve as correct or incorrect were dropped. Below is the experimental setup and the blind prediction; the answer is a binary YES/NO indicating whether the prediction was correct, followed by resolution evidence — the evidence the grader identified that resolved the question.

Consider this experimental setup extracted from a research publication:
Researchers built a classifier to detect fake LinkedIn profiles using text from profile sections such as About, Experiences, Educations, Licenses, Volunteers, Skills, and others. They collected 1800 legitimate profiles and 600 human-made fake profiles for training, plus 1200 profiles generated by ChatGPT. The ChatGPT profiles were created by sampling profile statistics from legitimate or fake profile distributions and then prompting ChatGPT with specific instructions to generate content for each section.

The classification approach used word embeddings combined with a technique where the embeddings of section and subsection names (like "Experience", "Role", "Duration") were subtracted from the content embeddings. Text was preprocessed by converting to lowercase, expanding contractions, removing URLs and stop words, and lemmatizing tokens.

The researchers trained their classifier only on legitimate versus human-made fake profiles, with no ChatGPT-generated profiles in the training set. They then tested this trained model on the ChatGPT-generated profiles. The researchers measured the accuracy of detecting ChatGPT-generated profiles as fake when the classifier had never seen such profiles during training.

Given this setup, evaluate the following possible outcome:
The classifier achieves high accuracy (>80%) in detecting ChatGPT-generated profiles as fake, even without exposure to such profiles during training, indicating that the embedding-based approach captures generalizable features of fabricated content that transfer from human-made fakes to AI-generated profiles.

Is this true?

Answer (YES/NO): NO